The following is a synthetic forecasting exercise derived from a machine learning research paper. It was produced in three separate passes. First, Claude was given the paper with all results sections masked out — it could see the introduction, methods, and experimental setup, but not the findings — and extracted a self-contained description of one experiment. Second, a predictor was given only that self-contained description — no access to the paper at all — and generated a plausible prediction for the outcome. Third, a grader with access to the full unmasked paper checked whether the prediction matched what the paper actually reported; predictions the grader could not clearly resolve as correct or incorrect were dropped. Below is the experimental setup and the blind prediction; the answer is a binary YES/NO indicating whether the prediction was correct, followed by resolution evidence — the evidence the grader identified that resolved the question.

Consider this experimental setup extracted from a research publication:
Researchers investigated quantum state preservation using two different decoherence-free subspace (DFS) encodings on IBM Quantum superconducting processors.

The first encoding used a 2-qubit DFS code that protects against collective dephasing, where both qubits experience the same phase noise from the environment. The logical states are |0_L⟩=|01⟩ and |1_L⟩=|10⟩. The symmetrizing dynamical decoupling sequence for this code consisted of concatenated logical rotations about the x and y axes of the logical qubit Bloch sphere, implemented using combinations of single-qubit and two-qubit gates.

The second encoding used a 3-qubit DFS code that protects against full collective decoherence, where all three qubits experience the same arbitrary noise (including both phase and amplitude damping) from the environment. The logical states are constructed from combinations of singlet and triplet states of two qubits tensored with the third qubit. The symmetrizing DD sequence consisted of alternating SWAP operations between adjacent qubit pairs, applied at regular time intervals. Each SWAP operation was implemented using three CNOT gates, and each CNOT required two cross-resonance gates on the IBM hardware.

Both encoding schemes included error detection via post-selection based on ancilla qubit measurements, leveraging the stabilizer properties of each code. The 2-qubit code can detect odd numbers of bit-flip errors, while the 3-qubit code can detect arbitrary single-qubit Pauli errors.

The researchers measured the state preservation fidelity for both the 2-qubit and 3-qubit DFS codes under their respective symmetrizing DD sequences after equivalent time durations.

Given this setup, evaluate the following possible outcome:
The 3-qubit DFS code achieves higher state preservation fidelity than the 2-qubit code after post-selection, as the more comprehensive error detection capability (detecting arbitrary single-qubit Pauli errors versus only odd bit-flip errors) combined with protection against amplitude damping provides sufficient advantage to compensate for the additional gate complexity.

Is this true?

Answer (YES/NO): NO